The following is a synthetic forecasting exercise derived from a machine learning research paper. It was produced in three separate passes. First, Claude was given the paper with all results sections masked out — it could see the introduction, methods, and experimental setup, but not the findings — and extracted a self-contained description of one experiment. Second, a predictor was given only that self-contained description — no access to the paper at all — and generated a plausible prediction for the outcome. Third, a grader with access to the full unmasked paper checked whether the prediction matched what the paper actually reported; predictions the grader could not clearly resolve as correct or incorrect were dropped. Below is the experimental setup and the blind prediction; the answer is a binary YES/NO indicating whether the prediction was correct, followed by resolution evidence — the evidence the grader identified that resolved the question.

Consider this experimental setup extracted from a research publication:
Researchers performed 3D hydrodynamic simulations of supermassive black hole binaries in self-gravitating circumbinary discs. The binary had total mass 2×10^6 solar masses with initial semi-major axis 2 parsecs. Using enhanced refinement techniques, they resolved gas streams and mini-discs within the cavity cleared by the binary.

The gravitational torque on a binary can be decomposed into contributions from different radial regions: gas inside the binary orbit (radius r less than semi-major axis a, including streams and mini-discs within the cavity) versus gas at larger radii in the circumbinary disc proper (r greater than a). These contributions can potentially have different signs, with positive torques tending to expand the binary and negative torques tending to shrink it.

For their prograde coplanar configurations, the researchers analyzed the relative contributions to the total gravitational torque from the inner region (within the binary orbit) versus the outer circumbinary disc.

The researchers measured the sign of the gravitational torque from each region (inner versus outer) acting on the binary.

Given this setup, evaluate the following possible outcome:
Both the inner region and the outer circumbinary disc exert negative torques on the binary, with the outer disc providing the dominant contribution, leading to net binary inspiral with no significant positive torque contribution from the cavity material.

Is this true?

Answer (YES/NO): NO